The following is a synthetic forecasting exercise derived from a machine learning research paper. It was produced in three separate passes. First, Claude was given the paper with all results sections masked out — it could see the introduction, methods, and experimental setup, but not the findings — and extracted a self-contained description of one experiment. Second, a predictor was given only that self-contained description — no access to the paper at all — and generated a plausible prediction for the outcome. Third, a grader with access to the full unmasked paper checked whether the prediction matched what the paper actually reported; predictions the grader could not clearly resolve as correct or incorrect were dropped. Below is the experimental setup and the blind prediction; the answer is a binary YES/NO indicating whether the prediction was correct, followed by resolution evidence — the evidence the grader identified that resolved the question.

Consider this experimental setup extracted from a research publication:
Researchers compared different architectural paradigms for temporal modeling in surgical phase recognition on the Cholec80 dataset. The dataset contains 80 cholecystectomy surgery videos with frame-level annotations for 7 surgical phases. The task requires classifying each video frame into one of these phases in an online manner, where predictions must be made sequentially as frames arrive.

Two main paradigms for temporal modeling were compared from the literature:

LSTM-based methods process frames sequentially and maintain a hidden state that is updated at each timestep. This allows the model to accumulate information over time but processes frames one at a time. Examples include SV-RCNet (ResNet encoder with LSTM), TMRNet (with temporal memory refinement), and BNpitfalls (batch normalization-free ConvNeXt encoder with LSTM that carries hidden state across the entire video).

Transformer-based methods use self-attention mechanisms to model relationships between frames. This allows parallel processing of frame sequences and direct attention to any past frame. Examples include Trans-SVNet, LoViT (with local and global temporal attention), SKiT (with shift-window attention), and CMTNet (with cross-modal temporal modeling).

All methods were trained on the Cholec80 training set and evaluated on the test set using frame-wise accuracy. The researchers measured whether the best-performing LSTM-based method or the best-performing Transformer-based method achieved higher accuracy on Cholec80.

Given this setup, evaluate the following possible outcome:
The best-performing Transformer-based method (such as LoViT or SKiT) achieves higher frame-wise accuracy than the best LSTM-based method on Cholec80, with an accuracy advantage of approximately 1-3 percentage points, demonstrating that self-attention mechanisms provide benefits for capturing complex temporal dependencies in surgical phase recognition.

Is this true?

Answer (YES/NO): NO